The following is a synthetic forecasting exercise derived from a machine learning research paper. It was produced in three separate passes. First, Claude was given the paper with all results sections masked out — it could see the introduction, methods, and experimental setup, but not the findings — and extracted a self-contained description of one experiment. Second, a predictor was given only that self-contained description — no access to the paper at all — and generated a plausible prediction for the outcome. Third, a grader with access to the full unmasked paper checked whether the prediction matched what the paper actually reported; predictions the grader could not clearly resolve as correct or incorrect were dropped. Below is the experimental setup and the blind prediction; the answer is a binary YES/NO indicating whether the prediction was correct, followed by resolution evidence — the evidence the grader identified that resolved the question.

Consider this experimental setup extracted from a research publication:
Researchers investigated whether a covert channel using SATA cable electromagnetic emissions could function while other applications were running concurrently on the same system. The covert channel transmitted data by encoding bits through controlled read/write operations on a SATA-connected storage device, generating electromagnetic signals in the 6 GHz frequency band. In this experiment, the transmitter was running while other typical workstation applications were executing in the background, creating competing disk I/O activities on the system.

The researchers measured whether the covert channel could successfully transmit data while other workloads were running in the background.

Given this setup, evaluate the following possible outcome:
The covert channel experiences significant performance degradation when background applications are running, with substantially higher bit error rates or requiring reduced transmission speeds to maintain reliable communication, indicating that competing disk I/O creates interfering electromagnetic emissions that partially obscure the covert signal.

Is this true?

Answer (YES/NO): NO